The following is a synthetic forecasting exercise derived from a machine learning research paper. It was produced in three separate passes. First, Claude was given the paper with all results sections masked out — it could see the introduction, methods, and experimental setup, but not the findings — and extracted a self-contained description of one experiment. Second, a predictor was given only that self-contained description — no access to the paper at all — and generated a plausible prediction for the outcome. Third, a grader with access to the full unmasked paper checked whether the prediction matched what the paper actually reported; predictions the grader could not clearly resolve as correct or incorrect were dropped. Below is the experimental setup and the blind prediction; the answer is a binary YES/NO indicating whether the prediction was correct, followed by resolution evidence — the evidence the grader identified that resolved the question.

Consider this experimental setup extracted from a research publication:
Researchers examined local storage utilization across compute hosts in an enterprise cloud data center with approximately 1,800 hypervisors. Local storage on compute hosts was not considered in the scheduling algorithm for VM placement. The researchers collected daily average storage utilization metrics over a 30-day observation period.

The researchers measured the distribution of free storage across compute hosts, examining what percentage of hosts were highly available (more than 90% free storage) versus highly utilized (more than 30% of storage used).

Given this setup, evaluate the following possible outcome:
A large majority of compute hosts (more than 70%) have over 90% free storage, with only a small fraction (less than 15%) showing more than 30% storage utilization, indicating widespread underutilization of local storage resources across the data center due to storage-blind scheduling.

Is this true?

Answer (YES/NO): NO